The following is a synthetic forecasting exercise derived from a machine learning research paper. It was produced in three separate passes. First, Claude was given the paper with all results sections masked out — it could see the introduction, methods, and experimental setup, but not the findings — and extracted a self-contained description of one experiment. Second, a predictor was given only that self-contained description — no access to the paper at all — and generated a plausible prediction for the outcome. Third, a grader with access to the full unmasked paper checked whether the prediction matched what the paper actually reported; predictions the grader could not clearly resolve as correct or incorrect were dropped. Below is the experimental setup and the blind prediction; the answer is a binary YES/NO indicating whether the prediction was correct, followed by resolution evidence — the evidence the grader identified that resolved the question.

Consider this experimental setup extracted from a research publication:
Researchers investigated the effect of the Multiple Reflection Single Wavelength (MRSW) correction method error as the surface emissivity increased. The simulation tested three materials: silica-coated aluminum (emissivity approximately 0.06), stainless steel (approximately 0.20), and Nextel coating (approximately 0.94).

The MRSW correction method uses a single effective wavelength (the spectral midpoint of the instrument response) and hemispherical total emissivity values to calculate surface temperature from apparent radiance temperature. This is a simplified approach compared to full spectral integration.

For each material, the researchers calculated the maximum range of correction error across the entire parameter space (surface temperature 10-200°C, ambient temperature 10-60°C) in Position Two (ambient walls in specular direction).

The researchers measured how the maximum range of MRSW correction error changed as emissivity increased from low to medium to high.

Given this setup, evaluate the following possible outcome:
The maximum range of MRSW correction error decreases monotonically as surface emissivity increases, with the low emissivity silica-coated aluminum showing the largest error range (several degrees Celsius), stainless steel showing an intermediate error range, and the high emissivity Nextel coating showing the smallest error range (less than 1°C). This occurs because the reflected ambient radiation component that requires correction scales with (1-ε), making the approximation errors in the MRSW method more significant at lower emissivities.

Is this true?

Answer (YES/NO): NO